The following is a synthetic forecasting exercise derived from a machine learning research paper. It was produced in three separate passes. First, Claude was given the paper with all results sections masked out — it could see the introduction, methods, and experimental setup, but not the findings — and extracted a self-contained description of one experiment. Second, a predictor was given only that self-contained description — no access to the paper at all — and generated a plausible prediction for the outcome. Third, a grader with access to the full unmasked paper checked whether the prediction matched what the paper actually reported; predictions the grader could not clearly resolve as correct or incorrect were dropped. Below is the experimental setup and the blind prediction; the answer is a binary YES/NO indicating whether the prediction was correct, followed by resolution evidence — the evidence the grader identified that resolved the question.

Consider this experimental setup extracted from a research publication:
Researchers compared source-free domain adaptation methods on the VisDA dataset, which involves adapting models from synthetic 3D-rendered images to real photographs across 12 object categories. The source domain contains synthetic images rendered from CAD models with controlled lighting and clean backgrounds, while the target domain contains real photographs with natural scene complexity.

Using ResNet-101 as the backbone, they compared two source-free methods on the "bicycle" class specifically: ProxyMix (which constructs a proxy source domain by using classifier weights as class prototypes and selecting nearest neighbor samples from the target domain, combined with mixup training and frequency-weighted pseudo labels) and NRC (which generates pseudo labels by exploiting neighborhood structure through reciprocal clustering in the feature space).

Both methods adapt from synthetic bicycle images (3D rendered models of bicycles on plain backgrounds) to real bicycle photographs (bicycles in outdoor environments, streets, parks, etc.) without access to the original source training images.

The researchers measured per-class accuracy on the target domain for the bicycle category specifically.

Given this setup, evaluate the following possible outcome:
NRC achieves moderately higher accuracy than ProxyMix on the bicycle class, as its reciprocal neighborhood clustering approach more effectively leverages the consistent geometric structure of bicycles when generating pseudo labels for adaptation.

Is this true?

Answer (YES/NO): YES